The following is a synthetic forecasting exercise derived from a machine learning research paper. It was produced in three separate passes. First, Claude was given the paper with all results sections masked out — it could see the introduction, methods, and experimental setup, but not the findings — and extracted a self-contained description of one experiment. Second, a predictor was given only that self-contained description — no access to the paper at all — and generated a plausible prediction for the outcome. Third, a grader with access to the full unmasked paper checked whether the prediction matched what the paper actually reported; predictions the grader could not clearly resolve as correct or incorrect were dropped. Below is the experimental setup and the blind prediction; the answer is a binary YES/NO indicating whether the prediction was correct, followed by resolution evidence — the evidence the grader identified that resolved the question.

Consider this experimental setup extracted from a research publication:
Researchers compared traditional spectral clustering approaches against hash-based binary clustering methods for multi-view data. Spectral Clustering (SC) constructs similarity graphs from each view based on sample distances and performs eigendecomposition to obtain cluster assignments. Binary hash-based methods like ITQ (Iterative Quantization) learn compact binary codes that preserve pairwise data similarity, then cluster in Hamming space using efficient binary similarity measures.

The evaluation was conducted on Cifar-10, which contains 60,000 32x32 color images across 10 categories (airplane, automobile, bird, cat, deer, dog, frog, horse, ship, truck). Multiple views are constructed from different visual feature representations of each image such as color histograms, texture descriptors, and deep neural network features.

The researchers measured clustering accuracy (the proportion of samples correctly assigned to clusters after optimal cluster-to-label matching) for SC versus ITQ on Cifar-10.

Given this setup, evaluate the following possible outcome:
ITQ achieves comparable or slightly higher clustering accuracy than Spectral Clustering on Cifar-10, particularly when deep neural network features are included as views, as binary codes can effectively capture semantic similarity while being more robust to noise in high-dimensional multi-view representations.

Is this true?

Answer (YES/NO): NO